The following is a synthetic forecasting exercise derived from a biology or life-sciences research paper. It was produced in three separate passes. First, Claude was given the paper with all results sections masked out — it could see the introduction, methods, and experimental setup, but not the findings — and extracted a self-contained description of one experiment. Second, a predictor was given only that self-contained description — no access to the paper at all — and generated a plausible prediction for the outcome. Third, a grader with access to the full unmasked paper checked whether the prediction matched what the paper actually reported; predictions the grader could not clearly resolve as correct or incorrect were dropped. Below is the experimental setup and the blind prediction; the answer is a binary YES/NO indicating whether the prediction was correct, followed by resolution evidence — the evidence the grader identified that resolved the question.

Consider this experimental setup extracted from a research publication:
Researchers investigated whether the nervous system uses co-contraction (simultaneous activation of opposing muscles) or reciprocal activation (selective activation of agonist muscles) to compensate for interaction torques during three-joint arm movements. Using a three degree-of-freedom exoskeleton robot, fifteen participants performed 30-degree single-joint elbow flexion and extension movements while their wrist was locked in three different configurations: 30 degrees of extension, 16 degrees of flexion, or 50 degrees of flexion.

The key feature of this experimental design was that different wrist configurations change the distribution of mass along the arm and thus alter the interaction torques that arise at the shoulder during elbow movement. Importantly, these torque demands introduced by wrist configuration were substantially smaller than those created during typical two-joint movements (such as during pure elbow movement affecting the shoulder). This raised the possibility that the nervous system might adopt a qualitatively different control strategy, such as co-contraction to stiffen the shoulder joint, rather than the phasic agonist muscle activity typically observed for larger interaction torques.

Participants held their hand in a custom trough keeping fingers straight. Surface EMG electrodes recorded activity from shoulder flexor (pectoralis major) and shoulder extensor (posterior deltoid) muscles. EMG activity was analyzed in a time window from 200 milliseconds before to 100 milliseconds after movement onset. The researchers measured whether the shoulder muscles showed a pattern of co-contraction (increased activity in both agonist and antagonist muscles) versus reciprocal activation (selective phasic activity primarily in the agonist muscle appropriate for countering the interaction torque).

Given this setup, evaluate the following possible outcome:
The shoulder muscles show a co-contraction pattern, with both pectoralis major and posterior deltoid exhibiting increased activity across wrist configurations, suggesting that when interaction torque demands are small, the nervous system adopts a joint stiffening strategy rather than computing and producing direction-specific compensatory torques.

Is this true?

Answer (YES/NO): NO